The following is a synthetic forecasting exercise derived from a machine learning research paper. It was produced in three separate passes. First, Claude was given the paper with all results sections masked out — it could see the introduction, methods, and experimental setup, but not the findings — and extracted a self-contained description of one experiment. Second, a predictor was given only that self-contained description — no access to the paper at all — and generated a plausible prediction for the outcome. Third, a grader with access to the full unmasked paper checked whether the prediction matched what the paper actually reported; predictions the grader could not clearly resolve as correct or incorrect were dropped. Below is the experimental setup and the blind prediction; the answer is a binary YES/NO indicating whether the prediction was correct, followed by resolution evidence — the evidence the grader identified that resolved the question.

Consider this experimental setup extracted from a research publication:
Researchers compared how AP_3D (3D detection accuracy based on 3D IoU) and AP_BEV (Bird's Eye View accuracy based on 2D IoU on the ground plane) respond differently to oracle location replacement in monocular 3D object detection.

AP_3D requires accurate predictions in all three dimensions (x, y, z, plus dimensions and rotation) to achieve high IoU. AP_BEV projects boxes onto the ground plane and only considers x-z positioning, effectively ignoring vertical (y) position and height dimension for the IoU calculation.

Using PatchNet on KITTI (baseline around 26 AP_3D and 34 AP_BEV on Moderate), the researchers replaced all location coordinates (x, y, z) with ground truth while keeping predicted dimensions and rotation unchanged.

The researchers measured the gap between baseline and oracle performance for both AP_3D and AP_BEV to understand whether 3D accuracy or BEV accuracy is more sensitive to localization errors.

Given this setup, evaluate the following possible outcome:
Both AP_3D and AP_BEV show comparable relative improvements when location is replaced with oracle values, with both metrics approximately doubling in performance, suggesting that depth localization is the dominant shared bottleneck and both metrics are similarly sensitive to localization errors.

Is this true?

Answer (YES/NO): NO